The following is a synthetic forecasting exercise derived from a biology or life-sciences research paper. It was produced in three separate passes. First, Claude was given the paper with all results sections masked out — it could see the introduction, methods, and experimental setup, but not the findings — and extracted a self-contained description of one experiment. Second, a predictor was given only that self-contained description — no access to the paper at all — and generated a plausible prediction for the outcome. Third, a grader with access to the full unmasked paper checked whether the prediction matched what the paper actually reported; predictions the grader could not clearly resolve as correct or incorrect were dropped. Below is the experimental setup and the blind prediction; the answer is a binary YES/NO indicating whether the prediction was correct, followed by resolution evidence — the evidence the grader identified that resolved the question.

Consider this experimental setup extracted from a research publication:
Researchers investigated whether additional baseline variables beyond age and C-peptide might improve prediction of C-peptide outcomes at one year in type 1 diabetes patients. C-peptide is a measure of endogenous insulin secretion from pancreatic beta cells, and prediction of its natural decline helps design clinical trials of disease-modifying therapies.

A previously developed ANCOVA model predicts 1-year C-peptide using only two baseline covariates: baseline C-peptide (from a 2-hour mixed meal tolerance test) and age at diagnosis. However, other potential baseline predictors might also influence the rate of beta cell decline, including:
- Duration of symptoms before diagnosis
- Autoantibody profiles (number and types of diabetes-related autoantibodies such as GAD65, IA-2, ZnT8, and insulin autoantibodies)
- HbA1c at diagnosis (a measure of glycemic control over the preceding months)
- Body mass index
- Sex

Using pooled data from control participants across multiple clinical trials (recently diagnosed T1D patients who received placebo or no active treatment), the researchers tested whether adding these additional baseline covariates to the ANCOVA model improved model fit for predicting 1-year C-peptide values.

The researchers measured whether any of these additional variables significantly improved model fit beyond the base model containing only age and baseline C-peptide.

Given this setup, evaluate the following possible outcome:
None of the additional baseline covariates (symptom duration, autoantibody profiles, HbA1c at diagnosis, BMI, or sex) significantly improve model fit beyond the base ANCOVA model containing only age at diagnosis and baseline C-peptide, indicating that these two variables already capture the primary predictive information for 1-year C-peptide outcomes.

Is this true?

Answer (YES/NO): YES